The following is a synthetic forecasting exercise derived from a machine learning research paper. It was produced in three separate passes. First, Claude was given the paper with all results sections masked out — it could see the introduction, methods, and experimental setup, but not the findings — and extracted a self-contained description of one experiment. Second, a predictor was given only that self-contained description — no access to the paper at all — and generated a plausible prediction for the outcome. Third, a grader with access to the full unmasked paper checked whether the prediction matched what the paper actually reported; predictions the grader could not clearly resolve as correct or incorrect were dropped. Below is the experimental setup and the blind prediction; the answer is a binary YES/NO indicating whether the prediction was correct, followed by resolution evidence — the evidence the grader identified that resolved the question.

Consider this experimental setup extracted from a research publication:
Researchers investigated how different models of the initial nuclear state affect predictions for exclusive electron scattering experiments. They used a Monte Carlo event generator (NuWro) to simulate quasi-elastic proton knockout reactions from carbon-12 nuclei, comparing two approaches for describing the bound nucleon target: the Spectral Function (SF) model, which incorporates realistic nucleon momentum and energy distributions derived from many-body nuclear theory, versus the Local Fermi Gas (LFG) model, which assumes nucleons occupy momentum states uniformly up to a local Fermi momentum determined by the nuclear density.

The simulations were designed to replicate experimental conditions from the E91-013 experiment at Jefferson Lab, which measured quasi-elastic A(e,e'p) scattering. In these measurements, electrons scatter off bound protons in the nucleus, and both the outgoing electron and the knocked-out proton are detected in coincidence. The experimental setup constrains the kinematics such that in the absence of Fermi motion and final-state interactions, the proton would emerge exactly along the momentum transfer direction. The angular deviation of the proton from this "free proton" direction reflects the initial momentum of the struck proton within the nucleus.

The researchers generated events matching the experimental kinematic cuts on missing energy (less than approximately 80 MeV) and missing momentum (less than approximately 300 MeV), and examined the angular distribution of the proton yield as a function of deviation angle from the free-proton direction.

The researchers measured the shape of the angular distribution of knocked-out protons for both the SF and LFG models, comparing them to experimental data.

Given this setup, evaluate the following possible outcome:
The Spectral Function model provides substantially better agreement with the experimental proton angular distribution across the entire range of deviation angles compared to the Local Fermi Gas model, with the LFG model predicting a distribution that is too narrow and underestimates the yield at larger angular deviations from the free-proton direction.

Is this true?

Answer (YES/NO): YES